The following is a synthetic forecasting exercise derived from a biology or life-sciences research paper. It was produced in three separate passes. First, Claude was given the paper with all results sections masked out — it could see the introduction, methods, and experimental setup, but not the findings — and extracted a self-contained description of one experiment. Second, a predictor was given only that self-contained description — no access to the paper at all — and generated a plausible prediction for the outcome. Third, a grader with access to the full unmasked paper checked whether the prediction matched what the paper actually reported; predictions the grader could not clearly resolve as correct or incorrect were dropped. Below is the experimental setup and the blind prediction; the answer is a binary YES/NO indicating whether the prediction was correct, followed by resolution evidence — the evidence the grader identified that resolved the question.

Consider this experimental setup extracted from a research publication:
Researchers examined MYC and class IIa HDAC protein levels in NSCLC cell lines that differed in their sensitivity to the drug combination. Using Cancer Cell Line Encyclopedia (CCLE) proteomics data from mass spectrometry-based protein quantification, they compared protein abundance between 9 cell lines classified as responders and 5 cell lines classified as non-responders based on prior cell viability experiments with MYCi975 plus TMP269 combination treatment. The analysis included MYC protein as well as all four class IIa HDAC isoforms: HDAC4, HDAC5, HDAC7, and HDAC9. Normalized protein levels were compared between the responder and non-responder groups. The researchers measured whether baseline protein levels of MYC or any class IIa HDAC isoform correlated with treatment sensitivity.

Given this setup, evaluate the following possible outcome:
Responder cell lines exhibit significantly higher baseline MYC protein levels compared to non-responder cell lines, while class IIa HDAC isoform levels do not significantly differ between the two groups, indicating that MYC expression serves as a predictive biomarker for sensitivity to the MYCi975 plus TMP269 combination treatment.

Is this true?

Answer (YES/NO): YES